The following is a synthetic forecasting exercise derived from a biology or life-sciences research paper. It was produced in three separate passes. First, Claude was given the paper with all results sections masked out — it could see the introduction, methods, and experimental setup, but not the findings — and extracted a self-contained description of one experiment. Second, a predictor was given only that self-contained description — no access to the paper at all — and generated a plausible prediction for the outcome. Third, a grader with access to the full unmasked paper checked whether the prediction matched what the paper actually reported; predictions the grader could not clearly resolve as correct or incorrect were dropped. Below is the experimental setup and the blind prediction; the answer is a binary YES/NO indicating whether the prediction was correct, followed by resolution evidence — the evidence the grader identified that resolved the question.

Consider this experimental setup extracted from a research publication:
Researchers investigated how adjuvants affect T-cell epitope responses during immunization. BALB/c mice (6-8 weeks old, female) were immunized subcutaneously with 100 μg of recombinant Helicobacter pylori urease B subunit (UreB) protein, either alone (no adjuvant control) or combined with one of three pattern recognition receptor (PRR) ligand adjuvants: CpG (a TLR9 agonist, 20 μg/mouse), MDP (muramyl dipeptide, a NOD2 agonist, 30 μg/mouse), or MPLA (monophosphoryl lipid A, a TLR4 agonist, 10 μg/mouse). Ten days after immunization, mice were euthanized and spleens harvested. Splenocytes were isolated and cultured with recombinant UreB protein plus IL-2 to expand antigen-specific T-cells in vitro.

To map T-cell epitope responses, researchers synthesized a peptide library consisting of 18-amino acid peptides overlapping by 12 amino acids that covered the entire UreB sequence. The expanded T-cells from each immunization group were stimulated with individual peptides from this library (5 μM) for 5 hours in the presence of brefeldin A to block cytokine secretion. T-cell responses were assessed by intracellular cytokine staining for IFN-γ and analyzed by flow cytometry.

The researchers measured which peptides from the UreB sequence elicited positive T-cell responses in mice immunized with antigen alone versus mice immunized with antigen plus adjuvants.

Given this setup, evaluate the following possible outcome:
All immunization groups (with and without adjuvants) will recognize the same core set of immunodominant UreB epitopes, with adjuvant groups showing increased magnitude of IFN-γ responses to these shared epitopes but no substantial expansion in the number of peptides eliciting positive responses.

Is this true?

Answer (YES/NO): NO